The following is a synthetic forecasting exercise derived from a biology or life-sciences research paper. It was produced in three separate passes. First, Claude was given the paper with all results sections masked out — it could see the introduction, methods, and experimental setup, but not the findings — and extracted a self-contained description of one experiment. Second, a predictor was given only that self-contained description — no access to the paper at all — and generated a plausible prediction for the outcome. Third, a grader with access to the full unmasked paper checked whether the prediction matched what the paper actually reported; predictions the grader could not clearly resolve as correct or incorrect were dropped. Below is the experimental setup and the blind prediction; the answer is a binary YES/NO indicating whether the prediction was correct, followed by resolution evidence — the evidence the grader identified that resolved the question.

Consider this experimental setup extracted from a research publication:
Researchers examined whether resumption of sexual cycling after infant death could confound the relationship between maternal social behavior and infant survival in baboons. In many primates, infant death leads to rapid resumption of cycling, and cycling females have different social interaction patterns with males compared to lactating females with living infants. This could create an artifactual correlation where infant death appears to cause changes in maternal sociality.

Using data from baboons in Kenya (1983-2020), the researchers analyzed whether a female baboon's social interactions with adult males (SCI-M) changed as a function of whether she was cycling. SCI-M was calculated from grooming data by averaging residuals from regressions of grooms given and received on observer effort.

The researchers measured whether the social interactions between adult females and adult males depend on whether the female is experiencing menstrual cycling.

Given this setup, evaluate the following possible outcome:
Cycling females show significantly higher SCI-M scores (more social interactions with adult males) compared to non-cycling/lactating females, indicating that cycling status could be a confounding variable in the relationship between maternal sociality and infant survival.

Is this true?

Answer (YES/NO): YES